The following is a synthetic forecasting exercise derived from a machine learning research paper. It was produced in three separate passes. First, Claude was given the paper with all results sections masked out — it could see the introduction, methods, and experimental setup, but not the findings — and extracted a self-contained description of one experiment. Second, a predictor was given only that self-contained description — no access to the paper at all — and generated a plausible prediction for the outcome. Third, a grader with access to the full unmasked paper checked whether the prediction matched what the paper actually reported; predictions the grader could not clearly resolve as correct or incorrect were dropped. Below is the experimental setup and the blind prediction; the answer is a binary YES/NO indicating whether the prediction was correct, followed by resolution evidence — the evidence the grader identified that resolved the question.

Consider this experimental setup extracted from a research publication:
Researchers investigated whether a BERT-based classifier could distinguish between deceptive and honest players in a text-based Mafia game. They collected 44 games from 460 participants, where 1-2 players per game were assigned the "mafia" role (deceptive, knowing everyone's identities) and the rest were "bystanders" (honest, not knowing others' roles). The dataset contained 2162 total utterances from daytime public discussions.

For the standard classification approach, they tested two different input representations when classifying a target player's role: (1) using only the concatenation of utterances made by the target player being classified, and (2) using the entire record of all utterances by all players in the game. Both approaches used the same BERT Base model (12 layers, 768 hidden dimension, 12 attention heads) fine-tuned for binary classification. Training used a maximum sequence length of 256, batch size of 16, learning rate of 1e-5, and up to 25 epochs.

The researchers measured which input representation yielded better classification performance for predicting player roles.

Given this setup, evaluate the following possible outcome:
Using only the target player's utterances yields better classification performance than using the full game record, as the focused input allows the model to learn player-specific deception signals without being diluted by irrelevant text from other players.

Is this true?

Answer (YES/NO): YES